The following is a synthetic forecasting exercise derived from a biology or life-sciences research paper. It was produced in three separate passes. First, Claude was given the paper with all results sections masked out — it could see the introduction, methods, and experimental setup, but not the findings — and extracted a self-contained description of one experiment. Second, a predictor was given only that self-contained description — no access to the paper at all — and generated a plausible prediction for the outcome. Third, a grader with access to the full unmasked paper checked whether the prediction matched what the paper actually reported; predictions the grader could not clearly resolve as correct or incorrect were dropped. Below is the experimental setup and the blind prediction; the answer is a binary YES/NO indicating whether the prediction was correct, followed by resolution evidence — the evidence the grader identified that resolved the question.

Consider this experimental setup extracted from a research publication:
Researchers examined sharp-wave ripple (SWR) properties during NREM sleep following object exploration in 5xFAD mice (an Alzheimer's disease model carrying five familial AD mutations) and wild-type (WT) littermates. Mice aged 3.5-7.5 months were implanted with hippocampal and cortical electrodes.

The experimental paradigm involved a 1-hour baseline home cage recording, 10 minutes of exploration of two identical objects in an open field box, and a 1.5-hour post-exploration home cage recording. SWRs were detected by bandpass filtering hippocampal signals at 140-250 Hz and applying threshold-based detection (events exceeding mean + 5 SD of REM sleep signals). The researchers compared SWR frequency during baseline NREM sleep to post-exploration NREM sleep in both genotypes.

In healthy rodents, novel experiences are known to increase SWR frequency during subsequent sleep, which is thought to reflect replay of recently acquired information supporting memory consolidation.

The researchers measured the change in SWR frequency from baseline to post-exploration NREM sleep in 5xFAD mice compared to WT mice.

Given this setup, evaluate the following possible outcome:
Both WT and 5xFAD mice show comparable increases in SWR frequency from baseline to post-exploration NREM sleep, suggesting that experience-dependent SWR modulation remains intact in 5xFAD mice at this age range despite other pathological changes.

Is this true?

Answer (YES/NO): NO